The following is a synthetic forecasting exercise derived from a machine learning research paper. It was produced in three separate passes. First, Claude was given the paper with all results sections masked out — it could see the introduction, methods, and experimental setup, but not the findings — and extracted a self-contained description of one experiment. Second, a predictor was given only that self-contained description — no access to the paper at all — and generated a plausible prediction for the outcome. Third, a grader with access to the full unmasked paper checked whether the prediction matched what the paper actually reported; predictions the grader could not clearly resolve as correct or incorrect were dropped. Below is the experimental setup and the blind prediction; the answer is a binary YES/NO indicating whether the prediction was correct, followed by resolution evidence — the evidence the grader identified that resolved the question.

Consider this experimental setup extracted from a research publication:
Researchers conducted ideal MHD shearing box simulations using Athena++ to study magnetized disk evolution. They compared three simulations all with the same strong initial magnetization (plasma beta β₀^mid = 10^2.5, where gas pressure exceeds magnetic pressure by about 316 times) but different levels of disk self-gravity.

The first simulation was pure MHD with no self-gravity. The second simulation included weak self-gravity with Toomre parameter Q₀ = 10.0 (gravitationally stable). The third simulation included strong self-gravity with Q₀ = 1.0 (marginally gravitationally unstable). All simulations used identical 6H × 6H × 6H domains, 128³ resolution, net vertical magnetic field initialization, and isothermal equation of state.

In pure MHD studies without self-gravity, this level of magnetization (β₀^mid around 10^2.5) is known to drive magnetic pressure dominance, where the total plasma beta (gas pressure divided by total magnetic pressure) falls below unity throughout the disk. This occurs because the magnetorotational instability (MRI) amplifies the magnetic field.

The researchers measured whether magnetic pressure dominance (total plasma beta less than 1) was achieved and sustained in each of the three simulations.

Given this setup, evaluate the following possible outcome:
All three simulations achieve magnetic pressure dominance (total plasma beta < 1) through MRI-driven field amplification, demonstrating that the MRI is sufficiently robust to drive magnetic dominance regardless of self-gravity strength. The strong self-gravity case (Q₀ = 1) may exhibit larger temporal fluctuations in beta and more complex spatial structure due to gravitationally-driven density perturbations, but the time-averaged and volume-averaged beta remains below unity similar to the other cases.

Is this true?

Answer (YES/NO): YES